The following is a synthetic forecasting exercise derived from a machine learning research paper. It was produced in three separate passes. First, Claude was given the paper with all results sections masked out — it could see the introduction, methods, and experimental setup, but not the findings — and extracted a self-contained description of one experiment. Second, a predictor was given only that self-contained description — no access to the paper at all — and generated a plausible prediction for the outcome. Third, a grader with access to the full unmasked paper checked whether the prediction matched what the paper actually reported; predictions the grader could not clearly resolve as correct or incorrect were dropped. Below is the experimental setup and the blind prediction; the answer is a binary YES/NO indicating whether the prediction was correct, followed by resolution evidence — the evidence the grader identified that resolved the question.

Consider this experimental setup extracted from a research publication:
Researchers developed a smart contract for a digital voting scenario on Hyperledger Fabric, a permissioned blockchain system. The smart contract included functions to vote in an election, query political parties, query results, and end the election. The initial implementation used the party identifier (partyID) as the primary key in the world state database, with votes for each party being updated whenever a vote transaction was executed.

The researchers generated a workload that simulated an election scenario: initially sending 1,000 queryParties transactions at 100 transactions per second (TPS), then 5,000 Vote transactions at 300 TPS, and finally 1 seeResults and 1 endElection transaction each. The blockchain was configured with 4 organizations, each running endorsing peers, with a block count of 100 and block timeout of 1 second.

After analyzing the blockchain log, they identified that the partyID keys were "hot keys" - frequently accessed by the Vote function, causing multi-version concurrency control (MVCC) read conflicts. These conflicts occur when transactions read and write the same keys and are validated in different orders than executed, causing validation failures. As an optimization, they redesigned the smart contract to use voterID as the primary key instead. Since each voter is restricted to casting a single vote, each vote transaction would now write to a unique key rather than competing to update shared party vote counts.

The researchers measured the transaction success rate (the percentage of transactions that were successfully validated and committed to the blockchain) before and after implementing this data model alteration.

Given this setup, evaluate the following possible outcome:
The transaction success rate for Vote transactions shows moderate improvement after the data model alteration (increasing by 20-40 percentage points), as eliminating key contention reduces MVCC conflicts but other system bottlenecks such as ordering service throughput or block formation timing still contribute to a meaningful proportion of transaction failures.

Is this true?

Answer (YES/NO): NO